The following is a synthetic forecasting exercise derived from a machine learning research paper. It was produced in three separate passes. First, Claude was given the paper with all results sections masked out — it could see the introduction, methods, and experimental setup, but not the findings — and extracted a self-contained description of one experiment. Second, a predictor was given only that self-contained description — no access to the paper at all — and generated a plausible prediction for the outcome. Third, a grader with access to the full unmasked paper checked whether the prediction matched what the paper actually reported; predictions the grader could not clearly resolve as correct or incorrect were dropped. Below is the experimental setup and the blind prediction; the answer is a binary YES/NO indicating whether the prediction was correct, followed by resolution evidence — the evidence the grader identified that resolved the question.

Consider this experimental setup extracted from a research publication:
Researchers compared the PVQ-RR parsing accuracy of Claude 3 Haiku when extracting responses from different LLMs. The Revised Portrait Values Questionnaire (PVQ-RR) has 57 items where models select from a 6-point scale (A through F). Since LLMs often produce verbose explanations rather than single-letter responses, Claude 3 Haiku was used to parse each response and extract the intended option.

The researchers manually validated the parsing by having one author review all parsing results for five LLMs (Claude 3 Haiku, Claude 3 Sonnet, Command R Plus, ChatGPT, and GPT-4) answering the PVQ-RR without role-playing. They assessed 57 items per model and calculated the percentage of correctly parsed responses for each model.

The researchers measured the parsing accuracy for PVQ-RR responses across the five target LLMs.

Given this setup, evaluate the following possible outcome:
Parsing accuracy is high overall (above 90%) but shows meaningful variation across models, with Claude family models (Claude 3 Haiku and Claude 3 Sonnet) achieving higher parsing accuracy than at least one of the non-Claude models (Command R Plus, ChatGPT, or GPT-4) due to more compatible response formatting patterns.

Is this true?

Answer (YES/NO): NO